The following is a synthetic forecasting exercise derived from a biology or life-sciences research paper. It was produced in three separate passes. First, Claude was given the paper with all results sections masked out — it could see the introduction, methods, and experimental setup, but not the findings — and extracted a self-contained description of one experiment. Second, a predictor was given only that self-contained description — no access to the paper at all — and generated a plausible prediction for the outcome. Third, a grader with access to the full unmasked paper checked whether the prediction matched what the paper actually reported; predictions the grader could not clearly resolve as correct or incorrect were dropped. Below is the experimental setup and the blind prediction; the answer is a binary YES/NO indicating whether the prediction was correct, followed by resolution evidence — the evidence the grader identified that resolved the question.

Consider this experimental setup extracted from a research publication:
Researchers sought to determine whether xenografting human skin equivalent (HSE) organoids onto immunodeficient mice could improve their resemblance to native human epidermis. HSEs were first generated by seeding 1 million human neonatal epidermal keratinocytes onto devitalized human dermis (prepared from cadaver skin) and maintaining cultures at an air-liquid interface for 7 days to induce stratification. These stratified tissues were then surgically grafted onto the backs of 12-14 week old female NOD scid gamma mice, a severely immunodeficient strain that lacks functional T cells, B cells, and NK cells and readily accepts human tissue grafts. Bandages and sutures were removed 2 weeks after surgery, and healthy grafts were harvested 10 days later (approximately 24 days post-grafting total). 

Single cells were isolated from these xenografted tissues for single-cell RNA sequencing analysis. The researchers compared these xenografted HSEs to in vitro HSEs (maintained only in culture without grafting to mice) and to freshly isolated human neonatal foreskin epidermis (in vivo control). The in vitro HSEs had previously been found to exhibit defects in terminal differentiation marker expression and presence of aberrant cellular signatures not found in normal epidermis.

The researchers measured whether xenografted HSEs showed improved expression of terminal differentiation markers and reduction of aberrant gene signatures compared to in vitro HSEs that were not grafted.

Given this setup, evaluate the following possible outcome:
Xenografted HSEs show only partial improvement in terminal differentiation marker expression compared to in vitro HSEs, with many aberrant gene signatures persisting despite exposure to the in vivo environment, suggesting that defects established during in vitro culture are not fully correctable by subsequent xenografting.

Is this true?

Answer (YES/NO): NO